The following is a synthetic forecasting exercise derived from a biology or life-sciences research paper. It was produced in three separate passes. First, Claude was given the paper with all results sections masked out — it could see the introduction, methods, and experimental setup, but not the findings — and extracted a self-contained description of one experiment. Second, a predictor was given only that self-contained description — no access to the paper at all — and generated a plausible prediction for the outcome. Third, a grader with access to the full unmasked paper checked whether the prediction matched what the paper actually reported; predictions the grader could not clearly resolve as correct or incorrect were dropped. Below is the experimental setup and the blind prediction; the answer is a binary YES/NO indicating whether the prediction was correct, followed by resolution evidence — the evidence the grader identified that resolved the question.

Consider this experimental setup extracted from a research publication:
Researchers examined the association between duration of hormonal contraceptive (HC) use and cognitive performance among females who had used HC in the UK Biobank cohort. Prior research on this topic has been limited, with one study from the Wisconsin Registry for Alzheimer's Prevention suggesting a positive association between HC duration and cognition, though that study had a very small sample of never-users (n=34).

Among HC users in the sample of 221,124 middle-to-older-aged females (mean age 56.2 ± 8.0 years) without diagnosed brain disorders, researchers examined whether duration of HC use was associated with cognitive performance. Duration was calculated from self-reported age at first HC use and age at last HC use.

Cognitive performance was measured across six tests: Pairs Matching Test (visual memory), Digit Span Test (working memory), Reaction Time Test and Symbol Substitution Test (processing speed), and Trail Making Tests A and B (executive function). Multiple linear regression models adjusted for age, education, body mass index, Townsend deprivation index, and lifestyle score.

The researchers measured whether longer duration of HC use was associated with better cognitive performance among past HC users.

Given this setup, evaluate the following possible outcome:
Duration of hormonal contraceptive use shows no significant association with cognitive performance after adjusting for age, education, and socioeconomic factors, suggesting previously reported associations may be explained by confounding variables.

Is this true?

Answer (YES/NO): NO